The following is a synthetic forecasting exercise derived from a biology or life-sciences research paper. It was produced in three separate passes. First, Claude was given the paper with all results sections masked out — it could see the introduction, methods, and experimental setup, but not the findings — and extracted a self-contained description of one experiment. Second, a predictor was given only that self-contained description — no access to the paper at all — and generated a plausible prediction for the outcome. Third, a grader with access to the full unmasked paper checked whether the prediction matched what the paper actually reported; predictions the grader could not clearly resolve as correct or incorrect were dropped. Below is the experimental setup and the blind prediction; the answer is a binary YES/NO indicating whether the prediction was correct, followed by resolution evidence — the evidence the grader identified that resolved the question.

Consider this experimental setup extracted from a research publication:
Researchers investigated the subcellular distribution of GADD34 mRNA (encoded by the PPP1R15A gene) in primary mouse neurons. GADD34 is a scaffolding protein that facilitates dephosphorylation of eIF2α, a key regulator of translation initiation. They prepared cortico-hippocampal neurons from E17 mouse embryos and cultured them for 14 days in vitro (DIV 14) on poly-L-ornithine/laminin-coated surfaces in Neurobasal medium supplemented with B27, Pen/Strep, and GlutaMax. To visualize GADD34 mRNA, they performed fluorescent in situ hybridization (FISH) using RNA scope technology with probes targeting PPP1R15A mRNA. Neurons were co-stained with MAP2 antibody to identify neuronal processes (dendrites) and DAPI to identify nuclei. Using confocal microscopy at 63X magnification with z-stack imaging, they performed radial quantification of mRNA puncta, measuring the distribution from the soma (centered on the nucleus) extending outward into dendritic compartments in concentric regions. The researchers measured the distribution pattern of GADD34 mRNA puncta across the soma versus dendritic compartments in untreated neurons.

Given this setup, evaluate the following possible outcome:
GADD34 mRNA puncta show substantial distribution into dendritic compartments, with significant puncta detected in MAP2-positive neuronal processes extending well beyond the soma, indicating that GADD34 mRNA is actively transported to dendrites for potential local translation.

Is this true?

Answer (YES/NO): YES